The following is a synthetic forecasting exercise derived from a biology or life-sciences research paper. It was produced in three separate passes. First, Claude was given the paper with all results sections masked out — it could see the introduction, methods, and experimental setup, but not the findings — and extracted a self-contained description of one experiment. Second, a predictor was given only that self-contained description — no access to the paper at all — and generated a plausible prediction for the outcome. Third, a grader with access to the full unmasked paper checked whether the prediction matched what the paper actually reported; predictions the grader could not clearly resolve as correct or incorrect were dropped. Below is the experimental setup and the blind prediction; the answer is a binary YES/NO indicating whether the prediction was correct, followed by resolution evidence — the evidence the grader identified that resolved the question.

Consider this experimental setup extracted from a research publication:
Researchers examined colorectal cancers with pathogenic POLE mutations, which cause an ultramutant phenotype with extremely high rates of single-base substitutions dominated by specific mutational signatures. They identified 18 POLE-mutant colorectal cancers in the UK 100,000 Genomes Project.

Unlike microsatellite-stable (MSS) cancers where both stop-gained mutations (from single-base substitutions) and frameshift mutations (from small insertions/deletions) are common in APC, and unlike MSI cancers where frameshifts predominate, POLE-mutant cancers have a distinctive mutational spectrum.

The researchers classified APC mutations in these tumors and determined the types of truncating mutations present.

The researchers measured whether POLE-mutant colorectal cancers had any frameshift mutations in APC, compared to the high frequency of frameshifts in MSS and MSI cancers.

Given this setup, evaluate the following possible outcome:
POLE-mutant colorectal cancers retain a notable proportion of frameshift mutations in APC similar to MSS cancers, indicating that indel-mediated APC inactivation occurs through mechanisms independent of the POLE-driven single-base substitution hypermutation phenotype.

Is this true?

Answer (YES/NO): NO